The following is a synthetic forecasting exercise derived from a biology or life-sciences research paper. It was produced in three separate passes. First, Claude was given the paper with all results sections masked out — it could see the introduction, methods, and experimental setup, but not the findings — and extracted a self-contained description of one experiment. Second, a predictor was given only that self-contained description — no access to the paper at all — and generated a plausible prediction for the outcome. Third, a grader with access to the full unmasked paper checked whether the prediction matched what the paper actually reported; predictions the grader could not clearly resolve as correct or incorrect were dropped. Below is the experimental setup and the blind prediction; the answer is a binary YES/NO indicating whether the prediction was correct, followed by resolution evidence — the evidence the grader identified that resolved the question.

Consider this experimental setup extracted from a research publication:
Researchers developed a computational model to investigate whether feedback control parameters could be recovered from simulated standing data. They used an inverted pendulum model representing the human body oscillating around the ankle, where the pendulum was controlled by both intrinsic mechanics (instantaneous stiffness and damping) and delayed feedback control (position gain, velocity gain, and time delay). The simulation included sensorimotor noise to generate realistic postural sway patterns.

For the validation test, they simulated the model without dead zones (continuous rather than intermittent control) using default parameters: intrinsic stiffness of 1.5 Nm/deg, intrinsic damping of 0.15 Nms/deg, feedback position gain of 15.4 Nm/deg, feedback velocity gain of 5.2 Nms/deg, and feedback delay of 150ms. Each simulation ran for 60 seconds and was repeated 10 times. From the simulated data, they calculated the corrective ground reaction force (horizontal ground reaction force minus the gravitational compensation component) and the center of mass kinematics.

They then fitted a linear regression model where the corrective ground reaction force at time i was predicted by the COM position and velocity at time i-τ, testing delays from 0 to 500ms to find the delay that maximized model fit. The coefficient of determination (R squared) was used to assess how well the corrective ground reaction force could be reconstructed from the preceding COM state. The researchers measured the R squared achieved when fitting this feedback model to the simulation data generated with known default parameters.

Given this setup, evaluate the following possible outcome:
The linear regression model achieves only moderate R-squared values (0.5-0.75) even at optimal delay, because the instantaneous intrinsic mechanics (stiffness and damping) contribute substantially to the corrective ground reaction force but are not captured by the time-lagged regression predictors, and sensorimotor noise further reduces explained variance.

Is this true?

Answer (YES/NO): NO